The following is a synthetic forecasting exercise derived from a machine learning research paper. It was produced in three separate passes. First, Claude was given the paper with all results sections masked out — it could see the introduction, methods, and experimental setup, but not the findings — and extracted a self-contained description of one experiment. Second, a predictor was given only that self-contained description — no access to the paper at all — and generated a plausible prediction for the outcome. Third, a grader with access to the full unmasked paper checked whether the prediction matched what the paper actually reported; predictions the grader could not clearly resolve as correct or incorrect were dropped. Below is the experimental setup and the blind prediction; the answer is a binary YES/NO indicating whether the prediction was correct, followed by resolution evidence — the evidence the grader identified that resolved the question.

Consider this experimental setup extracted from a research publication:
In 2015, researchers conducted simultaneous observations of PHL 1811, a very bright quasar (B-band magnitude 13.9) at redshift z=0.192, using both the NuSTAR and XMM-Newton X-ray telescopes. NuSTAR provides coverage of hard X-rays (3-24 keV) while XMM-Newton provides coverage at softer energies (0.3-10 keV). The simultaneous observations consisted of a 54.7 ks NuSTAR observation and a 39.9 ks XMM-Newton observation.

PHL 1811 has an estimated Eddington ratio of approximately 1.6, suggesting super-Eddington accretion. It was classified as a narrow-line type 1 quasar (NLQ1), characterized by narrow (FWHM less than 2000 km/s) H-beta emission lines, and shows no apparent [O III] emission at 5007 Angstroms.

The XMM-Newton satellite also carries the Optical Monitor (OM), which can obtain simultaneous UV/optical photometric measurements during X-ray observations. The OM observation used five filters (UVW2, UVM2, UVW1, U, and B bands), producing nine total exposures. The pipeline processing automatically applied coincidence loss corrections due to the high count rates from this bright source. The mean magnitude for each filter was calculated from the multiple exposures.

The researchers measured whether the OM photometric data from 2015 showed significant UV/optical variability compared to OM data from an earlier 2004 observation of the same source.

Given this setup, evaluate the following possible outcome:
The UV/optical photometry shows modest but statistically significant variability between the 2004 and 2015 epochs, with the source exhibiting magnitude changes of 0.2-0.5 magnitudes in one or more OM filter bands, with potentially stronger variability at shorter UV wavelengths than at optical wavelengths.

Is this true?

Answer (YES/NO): NO